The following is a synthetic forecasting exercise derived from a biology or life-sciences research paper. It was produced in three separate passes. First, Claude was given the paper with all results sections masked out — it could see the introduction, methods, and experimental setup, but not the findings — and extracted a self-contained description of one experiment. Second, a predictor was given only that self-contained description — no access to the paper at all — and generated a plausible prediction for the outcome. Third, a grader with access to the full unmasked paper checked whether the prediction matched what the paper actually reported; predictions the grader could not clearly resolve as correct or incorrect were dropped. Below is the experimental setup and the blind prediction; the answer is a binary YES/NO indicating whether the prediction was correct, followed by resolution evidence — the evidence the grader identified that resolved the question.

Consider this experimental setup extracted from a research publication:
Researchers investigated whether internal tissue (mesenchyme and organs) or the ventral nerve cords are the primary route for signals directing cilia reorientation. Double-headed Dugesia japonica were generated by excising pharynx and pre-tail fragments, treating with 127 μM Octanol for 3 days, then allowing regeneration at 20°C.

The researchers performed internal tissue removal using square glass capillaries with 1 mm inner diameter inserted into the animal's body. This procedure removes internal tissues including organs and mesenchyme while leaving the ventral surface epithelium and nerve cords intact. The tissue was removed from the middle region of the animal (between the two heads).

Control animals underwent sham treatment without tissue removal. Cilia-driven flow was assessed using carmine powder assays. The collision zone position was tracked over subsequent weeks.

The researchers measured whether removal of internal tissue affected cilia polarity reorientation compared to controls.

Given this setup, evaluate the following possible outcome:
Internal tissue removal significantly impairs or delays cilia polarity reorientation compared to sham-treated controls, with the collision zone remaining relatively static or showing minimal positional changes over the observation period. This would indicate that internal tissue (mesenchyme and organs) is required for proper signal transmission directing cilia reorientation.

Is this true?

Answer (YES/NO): NO